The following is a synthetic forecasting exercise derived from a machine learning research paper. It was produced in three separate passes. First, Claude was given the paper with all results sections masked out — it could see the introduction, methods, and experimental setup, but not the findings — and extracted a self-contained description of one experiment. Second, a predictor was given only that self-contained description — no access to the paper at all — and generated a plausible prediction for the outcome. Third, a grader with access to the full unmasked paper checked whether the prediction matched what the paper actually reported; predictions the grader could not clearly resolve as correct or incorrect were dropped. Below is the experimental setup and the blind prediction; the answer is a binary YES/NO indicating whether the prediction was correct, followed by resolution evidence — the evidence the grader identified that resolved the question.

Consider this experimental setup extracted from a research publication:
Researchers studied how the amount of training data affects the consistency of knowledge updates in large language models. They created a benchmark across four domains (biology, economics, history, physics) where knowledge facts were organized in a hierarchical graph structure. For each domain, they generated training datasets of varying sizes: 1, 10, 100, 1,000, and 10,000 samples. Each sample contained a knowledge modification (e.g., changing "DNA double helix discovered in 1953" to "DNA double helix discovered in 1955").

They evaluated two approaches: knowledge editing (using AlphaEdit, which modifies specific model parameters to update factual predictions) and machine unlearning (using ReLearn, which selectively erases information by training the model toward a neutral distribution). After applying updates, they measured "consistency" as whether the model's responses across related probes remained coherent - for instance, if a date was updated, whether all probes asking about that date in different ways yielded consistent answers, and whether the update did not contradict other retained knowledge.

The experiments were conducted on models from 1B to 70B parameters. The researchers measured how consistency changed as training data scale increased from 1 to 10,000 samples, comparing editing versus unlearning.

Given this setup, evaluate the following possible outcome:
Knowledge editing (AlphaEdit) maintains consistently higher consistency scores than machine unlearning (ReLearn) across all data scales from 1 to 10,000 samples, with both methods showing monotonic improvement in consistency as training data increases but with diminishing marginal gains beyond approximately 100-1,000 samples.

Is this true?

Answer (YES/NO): NO